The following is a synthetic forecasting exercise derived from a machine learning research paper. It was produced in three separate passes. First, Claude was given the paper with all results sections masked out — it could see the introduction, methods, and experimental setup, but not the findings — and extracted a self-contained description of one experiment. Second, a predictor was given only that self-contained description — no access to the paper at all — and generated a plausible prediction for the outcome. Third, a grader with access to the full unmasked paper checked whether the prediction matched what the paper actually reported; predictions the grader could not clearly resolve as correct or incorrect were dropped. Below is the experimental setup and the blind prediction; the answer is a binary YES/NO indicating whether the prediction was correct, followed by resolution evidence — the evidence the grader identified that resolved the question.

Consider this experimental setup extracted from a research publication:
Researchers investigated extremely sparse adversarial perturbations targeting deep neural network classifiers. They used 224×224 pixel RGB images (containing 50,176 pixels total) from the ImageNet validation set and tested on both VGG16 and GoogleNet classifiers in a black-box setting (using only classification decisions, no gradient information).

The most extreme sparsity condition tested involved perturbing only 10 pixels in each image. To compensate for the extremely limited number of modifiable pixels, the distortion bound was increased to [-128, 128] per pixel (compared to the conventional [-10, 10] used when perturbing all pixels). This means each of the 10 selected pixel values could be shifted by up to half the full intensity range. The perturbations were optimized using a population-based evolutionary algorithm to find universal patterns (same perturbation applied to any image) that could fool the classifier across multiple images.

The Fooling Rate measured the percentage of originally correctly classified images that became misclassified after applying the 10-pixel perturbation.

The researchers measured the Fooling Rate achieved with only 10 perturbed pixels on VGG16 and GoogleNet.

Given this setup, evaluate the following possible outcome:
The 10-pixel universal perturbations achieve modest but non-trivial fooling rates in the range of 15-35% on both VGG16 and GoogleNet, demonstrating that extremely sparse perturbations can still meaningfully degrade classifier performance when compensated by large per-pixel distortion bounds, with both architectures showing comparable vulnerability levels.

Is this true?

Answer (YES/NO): NO